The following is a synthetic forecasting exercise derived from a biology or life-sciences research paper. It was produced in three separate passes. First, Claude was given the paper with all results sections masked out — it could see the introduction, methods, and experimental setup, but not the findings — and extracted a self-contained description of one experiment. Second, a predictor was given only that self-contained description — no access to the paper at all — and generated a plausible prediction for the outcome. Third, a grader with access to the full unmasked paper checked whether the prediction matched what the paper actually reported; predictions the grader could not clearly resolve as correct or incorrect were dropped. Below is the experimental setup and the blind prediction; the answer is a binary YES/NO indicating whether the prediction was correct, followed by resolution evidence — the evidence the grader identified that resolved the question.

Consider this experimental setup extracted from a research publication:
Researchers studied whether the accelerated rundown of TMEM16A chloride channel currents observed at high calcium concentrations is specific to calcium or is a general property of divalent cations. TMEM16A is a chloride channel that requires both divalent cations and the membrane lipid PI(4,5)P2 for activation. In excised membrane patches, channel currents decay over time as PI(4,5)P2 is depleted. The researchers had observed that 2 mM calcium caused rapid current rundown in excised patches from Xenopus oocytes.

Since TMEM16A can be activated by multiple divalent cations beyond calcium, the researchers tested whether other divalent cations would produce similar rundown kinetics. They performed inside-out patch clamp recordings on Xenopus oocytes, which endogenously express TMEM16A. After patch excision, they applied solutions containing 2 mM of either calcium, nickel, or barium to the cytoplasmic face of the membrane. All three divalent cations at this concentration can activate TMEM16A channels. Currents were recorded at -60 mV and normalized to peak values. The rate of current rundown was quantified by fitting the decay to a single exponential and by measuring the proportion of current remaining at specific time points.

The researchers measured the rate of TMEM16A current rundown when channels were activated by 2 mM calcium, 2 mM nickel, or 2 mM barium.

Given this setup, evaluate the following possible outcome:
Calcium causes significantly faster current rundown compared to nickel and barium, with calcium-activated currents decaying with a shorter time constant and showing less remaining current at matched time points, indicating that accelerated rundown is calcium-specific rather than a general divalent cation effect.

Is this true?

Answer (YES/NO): YES